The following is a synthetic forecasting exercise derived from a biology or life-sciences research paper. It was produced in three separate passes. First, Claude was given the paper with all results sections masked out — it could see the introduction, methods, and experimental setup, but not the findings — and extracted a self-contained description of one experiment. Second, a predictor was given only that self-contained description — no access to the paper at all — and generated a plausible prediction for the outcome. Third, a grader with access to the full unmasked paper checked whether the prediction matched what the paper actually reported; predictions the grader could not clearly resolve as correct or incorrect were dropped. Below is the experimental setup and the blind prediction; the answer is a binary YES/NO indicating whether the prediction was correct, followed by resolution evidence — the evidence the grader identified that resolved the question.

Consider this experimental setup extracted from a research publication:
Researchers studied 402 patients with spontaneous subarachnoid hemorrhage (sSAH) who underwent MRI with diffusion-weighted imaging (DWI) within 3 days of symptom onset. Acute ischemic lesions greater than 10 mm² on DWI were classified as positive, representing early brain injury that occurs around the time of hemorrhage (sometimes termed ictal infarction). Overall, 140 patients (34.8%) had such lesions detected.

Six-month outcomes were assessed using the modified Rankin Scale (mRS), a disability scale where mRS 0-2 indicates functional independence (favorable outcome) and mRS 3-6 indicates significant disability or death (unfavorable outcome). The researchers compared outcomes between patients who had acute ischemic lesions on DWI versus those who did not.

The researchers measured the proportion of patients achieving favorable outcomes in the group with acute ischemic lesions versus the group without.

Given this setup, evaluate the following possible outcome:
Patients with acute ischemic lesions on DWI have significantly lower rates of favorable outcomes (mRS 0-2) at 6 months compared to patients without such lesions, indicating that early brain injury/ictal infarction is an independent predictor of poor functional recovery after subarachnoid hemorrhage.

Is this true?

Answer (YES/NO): YES